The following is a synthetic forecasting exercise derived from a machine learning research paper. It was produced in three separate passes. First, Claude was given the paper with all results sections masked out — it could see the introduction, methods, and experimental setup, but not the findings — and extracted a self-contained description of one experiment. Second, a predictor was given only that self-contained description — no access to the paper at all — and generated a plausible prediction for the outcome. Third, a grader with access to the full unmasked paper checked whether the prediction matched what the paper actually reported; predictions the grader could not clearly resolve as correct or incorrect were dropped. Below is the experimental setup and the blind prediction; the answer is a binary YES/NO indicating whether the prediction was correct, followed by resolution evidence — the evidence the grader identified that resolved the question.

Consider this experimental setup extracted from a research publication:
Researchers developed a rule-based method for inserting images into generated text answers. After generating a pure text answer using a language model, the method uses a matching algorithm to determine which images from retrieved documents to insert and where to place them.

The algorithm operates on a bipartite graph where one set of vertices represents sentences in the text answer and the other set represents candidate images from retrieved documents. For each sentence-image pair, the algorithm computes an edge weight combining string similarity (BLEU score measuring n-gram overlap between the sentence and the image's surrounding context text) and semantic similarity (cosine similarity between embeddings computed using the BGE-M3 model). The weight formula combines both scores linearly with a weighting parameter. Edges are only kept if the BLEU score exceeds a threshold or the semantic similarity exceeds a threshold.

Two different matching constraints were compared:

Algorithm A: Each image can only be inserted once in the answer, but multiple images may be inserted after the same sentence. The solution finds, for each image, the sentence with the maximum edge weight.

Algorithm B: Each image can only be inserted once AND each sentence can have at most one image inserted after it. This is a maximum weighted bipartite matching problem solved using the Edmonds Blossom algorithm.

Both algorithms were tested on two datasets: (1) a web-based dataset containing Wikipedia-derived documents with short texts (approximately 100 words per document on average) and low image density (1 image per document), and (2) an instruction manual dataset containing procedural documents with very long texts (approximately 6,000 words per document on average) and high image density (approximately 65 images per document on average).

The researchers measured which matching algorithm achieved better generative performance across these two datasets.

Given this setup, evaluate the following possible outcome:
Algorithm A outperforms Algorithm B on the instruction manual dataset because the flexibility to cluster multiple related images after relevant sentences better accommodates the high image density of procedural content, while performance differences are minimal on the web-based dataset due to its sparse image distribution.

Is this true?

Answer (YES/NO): NO